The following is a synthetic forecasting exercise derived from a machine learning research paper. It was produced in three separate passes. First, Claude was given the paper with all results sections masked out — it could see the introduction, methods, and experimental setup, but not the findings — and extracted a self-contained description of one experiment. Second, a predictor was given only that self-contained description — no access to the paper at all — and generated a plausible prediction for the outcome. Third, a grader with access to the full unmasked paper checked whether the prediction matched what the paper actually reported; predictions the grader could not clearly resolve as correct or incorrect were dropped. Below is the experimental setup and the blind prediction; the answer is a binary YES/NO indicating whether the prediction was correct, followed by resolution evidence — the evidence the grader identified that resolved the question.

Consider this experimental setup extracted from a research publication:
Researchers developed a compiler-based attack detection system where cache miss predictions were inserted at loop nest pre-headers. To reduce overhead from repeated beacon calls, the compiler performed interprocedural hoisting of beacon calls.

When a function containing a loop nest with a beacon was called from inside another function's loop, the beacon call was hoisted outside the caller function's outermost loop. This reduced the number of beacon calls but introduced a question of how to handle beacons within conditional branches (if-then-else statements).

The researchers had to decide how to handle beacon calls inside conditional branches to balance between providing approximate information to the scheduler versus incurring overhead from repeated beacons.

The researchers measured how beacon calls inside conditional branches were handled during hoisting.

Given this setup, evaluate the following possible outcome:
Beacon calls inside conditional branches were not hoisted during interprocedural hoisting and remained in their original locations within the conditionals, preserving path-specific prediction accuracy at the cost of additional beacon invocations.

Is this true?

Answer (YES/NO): NO